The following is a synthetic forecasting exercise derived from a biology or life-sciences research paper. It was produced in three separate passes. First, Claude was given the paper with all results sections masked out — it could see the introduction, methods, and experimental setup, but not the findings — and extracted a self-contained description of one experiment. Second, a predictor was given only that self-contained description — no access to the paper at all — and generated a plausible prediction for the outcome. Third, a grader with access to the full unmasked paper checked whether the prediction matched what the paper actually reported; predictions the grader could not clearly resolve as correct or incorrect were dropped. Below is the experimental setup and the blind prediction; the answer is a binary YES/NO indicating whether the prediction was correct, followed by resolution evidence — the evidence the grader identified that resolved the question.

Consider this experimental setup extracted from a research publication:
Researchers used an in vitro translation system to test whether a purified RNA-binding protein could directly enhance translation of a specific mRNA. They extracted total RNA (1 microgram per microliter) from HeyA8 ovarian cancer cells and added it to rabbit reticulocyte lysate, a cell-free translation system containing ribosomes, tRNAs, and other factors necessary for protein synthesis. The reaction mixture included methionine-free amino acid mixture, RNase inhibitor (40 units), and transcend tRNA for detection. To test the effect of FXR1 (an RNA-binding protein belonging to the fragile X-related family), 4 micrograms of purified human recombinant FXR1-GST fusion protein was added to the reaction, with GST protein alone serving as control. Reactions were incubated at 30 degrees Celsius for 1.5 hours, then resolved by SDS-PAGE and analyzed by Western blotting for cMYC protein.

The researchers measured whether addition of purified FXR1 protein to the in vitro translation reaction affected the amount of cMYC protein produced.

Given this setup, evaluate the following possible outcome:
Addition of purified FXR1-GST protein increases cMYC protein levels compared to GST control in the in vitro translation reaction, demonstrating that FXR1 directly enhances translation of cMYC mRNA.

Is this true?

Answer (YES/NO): YES